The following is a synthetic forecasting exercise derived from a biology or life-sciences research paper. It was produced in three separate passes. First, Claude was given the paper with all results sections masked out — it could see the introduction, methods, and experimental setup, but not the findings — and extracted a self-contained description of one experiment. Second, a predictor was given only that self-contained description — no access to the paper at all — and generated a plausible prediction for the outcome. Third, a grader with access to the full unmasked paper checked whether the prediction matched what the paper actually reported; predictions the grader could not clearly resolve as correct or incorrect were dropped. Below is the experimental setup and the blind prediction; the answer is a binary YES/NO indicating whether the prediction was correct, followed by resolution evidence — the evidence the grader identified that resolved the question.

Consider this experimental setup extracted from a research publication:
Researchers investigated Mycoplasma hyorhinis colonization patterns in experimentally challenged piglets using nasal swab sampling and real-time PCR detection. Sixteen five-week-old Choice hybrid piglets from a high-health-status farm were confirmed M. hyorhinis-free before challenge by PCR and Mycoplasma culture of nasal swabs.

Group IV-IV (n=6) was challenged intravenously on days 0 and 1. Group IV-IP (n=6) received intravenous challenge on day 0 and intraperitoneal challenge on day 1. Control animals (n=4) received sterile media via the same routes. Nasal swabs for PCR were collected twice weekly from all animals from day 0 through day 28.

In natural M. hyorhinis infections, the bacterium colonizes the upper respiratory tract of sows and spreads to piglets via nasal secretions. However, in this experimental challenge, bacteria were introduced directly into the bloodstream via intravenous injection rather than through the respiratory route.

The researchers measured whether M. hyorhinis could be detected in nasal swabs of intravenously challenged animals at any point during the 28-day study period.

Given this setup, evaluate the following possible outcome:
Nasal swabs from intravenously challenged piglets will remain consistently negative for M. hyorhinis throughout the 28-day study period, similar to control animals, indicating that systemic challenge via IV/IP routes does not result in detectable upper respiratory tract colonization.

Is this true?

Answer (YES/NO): NO